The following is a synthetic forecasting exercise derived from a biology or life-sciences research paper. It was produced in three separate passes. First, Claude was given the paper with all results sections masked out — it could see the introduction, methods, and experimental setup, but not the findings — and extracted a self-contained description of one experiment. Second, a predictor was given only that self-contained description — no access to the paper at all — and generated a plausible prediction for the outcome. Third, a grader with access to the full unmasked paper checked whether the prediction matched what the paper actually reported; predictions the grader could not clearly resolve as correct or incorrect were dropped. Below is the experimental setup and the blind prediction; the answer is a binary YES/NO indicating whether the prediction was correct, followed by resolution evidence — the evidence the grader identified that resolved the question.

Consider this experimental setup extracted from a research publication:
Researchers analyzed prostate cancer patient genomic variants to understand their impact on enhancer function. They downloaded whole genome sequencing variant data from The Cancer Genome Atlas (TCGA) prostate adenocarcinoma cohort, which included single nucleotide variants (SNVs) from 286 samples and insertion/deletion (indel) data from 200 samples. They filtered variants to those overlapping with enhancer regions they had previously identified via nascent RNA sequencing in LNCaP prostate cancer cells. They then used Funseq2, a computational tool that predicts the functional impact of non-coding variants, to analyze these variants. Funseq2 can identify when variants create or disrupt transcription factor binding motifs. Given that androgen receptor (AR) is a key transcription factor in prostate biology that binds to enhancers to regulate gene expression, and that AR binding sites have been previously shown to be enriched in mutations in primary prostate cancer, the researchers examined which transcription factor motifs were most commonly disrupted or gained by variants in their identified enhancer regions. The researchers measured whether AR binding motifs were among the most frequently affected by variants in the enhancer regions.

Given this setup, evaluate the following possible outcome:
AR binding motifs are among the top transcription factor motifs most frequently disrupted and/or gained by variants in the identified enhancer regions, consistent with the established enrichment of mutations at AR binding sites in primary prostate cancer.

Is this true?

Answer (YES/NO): NO